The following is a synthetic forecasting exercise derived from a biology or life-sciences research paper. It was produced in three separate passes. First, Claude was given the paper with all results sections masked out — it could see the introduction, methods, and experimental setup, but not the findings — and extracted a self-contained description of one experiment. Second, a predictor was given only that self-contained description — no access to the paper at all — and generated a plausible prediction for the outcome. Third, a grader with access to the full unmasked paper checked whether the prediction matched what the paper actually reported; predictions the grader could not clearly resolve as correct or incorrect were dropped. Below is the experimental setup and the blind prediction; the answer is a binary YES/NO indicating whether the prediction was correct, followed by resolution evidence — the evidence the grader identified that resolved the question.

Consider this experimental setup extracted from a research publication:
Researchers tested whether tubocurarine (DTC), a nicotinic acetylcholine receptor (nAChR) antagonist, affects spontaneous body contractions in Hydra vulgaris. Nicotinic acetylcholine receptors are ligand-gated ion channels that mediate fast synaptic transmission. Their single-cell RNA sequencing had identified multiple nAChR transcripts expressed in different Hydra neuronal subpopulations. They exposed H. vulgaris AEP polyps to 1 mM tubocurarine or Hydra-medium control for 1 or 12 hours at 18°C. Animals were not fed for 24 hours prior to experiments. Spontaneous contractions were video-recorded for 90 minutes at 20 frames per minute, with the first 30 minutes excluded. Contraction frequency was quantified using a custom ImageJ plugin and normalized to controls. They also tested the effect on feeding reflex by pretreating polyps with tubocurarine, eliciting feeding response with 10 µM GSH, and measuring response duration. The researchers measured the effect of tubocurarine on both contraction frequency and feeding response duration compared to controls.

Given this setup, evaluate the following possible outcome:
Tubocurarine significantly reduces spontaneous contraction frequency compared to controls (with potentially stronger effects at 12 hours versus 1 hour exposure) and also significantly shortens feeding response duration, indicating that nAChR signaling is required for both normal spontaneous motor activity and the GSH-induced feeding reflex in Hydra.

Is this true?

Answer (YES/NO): NO